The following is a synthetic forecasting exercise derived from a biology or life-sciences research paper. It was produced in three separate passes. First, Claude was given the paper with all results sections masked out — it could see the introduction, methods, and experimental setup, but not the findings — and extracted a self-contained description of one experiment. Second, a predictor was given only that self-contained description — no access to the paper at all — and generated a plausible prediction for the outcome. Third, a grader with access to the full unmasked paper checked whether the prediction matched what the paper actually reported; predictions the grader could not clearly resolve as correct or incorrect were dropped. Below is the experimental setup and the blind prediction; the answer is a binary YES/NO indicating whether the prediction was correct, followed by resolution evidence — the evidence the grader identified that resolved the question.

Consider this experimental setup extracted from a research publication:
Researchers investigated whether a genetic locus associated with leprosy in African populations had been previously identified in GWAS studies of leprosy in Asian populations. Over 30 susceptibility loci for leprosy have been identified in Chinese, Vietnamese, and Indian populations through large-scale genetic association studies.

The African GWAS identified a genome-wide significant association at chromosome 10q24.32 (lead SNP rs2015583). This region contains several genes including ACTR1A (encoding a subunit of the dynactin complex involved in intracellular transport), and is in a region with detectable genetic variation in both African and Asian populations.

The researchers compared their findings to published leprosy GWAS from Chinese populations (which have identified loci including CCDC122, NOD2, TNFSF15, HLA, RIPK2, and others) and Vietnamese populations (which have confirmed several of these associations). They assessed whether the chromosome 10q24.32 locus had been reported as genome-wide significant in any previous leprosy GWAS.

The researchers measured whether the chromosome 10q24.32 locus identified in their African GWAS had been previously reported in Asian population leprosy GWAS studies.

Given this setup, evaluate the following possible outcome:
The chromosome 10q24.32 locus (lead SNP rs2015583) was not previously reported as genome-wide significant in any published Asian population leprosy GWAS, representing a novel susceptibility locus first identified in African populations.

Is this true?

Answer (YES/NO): YES